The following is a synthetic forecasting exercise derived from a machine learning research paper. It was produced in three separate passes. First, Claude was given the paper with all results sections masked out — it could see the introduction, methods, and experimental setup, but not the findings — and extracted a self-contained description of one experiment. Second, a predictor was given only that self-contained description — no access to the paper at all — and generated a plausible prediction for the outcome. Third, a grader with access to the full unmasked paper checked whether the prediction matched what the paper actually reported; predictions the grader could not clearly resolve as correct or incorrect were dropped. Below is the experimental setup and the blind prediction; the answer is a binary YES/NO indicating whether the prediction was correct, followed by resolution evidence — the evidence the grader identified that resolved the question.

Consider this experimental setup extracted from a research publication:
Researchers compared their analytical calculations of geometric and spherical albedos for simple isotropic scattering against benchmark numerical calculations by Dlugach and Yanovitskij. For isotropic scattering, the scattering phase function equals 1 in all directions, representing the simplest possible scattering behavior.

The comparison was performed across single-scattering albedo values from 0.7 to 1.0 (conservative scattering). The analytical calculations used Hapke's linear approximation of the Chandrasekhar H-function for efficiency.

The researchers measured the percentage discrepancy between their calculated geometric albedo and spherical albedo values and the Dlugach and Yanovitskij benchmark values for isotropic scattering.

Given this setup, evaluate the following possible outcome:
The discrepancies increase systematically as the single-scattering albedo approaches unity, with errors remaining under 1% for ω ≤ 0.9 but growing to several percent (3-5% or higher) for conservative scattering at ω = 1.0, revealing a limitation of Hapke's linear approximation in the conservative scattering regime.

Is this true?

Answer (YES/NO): NO